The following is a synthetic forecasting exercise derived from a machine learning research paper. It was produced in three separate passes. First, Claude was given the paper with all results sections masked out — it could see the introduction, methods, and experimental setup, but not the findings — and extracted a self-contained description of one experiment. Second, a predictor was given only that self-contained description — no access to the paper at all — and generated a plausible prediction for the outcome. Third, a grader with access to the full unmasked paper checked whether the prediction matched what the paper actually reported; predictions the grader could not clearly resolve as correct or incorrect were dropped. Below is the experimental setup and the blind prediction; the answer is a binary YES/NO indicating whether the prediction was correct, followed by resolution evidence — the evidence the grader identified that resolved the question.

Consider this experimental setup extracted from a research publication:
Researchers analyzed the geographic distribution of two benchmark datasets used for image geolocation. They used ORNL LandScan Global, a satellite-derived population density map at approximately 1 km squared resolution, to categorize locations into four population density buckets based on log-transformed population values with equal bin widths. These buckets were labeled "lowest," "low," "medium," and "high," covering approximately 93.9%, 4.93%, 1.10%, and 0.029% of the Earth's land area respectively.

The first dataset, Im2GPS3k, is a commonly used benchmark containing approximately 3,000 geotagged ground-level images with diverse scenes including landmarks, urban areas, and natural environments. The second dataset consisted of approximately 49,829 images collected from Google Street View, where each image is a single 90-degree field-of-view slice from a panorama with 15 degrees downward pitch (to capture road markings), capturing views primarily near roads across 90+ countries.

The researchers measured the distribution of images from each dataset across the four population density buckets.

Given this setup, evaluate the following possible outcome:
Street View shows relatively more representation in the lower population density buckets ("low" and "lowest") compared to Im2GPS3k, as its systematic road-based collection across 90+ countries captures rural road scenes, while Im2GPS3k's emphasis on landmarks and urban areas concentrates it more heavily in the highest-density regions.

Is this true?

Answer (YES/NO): YES